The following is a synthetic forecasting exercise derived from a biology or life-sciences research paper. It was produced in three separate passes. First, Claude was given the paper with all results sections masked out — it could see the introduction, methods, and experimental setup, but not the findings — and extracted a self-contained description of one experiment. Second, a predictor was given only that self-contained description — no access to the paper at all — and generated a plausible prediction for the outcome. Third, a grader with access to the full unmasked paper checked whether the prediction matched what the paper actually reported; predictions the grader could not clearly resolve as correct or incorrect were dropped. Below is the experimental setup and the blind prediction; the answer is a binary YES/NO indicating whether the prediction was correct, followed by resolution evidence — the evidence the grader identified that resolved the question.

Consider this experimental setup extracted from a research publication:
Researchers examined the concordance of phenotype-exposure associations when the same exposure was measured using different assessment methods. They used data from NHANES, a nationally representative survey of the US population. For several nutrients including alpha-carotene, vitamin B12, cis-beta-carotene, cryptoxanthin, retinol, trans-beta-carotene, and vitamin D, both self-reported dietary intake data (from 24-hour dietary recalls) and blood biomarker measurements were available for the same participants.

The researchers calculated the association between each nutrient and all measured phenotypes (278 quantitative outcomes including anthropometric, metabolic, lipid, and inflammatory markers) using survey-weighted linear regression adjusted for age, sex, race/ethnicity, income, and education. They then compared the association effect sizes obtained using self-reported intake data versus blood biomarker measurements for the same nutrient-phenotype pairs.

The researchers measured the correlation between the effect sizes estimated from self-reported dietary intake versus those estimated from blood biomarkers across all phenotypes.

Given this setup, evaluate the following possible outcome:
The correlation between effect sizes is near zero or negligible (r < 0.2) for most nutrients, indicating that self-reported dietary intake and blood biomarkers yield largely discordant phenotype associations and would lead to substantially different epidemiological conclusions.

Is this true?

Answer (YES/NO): NO